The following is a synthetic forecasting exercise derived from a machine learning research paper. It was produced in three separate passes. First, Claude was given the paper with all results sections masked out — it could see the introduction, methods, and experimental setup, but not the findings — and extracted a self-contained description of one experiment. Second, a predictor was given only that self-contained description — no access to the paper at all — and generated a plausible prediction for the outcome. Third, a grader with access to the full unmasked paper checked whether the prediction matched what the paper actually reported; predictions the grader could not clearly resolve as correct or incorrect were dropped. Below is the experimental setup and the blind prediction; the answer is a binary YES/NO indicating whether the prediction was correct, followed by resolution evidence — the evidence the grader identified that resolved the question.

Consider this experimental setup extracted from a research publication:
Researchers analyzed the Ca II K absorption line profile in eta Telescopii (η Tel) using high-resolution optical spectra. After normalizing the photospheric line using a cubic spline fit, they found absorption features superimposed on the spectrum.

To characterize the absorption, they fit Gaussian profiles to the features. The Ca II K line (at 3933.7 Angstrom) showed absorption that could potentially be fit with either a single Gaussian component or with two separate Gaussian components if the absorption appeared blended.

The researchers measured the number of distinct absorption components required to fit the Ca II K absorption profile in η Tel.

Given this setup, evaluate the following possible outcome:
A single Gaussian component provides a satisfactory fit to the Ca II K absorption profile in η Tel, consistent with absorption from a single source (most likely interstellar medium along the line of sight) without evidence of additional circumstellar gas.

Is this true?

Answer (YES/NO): NO